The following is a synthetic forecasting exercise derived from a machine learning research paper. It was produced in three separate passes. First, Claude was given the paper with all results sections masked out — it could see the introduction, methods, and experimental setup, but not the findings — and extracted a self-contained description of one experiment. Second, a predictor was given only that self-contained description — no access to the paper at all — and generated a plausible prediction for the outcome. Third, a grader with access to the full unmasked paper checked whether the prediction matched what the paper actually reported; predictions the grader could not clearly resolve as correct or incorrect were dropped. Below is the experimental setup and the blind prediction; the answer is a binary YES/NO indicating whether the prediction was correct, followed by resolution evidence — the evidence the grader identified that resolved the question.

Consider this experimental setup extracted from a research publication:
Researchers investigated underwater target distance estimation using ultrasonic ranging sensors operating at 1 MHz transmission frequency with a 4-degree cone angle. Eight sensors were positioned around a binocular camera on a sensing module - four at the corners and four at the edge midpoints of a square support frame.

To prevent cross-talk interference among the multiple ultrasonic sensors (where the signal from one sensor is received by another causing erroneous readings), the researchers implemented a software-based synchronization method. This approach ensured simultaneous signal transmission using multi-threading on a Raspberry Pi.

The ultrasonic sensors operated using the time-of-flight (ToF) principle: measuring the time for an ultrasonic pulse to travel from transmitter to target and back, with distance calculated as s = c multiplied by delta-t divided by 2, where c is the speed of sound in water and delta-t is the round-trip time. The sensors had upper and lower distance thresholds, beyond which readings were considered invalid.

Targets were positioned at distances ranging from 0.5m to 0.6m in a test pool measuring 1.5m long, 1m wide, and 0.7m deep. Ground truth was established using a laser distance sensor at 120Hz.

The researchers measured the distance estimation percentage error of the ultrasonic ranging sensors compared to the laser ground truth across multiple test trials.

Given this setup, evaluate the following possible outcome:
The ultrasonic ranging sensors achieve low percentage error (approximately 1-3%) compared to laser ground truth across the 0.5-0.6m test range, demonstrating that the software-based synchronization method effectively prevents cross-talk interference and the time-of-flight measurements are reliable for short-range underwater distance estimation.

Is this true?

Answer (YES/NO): NO